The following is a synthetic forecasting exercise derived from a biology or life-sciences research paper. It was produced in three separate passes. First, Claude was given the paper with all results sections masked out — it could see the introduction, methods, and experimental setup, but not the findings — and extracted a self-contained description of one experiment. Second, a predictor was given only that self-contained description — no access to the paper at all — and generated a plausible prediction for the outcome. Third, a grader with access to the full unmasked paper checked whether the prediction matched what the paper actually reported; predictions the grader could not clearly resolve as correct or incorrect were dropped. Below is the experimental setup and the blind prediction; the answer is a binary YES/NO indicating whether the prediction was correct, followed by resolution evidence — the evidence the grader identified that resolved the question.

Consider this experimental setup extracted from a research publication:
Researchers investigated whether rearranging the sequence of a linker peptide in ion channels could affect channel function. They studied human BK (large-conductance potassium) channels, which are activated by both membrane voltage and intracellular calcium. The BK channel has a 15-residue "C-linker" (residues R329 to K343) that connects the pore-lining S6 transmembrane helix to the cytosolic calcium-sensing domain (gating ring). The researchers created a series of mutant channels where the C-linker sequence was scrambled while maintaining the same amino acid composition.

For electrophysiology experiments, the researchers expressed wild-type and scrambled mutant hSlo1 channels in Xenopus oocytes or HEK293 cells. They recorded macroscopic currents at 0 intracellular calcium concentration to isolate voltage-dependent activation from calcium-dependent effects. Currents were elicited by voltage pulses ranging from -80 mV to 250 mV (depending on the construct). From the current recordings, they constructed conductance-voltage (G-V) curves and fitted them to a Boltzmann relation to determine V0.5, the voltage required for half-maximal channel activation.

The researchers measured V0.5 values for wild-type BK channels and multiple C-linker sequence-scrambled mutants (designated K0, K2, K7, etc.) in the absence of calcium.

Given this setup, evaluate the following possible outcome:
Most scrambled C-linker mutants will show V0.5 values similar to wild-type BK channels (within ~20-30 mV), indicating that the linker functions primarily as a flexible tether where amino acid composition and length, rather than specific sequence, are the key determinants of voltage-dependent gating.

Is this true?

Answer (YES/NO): NO